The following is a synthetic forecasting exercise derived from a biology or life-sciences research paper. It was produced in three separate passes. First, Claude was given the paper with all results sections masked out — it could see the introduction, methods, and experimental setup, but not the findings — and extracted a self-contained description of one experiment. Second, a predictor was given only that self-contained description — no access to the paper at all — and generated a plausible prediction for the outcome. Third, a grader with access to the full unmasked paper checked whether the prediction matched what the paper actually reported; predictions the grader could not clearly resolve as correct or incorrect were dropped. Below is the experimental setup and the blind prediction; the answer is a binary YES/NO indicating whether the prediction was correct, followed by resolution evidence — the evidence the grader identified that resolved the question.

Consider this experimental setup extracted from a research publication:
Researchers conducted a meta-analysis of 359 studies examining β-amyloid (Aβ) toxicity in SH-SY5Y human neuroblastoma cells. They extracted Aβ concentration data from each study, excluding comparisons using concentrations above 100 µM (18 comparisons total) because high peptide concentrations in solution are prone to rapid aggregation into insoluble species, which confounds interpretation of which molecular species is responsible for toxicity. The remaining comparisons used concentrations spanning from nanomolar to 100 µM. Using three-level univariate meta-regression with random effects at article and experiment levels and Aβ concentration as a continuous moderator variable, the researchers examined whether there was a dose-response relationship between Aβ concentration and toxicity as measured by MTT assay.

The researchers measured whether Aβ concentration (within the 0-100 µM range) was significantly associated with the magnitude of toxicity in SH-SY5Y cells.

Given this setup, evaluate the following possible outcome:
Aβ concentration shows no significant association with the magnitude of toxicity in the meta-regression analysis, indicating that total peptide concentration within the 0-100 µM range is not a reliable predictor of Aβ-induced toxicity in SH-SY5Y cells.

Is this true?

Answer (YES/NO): NO